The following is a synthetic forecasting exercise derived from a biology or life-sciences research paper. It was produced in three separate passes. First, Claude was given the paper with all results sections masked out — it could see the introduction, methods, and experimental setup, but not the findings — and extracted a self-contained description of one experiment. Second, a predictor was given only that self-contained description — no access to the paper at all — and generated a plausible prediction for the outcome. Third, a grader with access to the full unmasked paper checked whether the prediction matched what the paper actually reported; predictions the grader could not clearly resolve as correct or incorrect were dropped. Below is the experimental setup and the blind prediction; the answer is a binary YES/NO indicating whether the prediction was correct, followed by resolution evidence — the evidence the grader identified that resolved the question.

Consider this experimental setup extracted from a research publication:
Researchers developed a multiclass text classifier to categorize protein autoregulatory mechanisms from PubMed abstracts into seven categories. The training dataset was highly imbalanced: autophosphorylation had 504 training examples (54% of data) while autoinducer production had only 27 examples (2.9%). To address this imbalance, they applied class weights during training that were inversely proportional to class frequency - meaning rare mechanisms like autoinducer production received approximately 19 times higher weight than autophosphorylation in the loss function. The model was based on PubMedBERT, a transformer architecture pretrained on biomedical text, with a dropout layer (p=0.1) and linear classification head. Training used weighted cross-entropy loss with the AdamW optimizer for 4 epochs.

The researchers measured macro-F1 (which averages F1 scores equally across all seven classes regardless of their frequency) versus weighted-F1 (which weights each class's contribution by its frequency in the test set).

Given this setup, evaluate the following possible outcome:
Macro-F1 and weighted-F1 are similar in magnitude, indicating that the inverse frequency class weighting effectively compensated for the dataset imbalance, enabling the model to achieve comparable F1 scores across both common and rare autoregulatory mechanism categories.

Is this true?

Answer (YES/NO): YES